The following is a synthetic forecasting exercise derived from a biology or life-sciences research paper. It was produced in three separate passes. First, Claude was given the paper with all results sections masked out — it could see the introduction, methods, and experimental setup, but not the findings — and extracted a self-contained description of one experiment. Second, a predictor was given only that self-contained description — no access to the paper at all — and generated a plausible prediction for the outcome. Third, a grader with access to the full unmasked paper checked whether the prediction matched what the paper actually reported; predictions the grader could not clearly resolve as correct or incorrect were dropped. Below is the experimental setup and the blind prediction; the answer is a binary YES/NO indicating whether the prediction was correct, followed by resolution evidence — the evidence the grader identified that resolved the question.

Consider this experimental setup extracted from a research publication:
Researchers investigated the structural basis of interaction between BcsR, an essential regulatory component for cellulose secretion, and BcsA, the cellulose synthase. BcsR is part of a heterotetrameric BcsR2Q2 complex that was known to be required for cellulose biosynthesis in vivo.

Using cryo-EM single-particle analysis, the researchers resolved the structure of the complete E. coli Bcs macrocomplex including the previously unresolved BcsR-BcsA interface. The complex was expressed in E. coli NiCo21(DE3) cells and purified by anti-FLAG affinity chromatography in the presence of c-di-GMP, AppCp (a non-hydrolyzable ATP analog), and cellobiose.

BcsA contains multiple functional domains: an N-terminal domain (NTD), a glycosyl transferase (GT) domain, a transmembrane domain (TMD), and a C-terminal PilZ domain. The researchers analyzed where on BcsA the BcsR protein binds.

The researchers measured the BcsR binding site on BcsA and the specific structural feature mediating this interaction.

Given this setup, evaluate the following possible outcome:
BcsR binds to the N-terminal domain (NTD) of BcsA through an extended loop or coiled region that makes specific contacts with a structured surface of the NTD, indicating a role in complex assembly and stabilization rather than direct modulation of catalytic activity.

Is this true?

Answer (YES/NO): NO